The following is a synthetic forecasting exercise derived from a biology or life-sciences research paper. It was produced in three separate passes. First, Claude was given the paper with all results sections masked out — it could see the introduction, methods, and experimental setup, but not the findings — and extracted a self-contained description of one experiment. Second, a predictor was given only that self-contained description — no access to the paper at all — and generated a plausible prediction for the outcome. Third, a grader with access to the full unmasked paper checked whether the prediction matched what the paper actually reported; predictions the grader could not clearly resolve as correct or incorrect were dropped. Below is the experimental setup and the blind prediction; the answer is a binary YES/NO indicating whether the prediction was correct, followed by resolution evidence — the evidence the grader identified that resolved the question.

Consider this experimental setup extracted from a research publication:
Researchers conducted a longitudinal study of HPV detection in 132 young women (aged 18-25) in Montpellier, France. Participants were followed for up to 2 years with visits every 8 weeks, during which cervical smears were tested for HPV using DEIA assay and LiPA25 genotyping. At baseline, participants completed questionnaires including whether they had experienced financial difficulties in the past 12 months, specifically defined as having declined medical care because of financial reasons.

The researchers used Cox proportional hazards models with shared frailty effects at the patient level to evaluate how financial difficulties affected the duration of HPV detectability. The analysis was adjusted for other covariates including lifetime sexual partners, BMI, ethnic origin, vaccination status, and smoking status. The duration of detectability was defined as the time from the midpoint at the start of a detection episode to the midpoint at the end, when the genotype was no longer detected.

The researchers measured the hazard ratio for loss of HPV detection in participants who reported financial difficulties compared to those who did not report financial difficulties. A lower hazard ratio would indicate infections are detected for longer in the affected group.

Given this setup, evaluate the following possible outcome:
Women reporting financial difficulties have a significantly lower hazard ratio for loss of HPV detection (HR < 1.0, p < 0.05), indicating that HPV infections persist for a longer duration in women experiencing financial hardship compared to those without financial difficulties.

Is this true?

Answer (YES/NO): YES